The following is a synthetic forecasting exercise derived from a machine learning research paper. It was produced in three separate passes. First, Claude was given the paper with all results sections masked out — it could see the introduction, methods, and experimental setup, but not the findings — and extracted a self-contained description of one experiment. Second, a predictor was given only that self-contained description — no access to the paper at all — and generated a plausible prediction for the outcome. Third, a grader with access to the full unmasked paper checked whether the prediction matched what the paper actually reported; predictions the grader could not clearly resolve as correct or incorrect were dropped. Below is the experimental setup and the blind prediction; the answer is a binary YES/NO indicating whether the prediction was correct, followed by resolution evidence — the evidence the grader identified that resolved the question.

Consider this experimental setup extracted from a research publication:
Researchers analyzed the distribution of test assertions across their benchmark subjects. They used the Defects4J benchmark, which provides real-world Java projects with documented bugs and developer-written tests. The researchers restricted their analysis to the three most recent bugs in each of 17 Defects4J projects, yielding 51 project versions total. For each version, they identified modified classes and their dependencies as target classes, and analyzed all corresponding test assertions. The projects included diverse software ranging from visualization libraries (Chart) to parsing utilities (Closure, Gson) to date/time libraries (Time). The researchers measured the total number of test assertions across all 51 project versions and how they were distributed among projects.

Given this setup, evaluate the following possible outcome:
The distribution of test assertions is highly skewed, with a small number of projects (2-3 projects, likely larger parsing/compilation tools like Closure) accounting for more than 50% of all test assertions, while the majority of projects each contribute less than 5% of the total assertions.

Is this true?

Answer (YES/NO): NO